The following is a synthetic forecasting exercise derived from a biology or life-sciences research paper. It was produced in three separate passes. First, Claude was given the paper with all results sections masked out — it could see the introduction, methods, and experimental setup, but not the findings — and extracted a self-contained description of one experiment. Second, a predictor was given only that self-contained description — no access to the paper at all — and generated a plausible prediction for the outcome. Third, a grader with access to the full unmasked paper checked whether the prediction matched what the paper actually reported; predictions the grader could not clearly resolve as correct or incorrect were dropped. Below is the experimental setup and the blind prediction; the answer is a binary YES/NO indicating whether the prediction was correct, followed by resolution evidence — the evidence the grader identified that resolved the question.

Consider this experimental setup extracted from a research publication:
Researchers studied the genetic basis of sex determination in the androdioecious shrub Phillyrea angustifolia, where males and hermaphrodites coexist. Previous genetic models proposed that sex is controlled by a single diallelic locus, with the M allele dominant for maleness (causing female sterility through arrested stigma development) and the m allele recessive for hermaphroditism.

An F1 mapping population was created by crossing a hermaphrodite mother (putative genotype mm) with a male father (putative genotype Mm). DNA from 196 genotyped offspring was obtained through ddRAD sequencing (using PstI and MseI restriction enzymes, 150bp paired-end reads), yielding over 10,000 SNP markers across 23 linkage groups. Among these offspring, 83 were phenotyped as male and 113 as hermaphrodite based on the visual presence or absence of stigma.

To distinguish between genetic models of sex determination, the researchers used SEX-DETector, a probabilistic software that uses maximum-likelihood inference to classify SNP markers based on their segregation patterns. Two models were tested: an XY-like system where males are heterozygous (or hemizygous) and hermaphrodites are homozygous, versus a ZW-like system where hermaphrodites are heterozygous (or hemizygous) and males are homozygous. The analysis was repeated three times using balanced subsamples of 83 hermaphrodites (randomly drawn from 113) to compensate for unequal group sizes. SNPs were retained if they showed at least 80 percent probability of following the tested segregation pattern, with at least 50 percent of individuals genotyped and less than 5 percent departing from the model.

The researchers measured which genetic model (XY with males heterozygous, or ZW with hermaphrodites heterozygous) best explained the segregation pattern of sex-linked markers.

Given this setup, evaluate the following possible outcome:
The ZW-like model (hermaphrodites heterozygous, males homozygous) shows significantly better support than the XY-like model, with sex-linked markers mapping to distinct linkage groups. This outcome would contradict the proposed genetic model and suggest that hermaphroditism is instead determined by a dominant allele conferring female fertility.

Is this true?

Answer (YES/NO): NO